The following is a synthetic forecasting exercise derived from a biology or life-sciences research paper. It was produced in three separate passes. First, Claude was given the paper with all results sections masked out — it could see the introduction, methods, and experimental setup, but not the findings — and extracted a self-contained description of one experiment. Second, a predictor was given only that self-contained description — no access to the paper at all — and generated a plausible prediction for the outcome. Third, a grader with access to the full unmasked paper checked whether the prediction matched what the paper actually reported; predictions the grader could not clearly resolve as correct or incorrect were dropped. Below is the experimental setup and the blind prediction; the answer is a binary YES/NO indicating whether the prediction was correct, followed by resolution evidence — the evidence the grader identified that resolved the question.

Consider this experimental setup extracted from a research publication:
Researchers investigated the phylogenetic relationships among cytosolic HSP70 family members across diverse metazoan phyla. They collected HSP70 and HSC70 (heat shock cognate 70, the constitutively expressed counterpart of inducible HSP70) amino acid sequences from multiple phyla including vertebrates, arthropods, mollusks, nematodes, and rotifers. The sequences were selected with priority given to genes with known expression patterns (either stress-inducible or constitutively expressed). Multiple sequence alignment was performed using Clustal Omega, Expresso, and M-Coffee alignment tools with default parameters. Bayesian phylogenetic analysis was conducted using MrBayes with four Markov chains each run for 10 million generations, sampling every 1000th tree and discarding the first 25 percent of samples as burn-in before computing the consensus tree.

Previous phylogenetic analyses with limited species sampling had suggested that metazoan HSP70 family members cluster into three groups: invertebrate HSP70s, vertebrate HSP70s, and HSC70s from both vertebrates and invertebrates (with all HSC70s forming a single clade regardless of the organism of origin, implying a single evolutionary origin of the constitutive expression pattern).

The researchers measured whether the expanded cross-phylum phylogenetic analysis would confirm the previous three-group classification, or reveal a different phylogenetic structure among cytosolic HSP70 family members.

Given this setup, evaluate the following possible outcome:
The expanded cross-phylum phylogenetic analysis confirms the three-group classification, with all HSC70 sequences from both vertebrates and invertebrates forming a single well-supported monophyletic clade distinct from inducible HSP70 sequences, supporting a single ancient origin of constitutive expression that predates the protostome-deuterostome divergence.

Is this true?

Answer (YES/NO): NO